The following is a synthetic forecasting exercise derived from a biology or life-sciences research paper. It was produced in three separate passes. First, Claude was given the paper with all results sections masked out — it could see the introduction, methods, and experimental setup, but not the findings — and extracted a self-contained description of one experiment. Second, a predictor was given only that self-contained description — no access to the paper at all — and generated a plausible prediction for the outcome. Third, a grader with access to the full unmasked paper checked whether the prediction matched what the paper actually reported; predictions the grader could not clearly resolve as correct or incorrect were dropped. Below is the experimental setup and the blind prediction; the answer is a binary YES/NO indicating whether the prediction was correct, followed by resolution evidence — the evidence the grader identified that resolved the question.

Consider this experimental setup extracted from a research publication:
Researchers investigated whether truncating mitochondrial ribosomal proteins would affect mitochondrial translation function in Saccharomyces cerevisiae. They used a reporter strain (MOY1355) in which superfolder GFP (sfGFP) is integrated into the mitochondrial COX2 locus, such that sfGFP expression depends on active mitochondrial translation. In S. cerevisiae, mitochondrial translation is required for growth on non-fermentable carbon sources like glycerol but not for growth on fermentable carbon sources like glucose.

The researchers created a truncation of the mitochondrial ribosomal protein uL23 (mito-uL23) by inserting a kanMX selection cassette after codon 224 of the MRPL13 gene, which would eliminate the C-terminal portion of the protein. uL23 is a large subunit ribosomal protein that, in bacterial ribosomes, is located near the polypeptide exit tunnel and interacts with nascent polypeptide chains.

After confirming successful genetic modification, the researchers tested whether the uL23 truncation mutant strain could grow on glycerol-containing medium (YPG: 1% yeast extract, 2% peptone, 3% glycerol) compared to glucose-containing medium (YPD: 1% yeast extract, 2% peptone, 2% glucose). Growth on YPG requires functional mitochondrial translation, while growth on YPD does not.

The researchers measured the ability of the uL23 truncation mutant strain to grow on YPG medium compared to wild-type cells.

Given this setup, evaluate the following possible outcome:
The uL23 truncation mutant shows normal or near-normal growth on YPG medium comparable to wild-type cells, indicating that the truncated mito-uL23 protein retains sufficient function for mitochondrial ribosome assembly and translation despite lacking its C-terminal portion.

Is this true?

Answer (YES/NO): NO